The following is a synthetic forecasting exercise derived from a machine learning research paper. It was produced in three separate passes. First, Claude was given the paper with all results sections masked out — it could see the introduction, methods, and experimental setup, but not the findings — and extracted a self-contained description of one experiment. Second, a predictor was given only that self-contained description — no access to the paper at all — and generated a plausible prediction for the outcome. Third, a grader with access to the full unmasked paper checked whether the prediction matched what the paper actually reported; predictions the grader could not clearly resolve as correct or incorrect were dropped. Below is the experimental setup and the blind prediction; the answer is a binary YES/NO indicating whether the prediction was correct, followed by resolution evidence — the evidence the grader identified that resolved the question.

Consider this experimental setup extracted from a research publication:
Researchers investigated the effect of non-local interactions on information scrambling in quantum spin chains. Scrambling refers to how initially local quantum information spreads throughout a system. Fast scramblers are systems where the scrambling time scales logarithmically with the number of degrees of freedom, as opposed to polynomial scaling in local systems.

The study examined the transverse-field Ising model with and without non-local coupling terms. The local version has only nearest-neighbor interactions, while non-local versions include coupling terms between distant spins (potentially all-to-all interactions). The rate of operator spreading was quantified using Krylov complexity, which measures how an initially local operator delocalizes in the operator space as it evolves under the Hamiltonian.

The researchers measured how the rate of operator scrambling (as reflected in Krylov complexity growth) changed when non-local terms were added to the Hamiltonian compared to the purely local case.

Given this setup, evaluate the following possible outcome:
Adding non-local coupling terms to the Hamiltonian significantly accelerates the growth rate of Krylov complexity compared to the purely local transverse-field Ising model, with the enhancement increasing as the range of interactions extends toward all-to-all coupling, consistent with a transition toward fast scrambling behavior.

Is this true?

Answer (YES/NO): YES